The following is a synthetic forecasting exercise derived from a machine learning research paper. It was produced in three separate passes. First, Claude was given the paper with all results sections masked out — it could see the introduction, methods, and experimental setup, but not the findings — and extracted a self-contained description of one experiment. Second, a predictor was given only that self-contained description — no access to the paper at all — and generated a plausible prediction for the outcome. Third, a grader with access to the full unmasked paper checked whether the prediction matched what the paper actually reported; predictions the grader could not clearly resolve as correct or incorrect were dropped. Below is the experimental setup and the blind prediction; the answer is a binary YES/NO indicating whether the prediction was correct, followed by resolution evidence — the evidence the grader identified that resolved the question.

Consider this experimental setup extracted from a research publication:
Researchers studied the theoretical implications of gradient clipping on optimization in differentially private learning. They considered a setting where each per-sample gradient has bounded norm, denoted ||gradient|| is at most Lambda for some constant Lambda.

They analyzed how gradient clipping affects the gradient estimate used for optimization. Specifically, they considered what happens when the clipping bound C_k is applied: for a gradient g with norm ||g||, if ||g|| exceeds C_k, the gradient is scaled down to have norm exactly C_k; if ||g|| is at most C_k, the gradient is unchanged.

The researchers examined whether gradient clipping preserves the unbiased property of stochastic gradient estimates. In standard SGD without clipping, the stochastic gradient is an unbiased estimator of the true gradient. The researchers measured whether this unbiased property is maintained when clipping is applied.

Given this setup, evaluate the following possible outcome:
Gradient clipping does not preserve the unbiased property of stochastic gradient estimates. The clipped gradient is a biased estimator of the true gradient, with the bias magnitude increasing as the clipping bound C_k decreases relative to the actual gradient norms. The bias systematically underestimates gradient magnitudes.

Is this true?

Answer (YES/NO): YES